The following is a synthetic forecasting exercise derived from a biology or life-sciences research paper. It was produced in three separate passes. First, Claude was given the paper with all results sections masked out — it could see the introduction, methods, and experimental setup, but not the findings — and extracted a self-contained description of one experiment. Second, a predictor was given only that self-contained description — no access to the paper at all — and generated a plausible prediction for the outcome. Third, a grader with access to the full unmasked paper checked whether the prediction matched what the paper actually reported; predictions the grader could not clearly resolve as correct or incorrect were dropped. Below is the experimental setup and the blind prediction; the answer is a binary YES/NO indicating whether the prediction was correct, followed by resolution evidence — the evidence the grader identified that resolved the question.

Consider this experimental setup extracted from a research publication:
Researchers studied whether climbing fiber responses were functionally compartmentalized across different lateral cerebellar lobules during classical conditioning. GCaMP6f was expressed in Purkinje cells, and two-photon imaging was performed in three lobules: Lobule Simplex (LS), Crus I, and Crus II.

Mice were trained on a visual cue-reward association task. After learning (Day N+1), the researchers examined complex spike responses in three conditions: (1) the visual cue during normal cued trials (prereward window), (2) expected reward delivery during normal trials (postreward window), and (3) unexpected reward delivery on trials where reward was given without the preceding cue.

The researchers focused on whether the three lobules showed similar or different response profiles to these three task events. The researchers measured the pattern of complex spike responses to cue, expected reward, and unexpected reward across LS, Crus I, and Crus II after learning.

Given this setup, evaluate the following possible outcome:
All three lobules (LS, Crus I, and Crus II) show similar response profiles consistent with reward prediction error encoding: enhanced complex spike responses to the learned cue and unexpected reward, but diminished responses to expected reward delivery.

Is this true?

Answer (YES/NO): NO